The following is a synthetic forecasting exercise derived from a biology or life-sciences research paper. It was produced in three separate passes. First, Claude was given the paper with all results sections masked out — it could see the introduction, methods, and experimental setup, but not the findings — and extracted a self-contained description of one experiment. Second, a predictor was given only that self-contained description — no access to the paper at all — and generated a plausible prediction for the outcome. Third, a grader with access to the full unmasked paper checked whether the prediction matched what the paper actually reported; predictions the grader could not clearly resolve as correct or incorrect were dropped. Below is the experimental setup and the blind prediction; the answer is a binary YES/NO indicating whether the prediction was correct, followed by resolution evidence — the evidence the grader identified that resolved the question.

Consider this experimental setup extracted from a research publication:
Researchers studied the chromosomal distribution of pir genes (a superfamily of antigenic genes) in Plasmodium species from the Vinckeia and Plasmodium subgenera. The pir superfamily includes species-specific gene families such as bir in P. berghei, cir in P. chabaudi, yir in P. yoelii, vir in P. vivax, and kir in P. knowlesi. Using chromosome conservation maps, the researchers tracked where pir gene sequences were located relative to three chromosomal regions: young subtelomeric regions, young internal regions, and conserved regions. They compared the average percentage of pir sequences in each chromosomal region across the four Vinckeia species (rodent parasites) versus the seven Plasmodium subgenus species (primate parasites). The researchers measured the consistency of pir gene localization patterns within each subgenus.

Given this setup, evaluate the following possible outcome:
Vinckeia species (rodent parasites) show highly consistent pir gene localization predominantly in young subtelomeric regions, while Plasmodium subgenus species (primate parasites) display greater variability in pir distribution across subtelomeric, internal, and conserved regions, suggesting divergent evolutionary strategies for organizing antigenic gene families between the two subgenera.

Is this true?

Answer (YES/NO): YES